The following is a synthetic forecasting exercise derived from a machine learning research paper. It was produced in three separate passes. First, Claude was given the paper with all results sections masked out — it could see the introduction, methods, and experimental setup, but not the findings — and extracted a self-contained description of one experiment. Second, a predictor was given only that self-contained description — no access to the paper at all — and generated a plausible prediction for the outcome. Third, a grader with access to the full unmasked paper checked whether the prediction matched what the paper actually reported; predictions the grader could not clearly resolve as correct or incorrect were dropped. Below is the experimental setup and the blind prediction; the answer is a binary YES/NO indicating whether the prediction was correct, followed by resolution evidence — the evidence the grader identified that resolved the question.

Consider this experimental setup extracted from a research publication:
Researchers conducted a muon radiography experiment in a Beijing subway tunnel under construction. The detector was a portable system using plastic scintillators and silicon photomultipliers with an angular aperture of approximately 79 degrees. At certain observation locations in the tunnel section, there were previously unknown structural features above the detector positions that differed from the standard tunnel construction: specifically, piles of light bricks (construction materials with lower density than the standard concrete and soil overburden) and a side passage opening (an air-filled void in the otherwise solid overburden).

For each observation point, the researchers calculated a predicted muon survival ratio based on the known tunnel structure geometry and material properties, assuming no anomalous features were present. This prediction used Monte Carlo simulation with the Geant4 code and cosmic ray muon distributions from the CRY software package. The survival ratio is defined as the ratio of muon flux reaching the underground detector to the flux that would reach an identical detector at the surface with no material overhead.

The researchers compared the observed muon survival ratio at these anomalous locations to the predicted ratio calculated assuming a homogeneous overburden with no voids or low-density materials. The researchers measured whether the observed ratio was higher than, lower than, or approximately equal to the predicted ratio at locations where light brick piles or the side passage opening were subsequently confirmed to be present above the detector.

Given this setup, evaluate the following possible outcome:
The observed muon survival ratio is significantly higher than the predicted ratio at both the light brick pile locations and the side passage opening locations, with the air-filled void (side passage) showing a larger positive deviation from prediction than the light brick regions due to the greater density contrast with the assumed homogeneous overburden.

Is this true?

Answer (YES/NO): NO